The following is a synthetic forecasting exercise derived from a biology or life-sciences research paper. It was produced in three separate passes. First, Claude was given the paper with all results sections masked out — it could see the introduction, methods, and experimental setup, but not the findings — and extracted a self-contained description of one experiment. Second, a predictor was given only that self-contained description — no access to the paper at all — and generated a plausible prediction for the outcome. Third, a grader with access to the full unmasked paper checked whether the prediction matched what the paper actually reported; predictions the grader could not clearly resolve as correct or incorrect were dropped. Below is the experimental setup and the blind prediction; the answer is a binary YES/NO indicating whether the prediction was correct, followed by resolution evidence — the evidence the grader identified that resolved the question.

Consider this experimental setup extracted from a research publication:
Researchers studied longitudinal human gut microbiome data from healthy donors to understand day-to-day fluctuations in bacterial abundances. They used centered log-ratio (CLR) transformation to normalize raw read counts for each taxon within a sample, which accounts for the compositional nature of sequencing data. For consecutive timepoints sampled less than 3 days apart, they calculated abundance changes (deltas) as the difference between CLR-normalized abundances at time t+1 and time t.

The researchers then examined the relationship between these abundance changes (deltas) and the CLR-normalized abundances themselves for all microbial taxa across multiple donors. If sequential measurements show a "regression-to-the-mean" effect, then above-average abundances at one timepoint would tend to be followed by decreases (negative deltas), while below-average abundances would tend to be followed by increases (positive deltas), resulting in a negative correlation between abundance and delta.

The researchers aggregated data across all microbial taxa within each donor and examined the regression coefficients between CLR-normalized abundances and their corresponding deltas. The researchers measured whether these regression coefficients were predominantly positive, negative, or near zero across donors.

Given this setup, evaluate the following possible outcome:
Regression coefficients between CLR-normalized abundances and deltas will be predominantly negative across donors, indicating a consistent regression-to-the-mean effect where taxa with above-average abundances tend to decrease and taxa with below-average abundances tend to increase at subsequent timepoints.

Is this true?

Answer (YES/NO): YES